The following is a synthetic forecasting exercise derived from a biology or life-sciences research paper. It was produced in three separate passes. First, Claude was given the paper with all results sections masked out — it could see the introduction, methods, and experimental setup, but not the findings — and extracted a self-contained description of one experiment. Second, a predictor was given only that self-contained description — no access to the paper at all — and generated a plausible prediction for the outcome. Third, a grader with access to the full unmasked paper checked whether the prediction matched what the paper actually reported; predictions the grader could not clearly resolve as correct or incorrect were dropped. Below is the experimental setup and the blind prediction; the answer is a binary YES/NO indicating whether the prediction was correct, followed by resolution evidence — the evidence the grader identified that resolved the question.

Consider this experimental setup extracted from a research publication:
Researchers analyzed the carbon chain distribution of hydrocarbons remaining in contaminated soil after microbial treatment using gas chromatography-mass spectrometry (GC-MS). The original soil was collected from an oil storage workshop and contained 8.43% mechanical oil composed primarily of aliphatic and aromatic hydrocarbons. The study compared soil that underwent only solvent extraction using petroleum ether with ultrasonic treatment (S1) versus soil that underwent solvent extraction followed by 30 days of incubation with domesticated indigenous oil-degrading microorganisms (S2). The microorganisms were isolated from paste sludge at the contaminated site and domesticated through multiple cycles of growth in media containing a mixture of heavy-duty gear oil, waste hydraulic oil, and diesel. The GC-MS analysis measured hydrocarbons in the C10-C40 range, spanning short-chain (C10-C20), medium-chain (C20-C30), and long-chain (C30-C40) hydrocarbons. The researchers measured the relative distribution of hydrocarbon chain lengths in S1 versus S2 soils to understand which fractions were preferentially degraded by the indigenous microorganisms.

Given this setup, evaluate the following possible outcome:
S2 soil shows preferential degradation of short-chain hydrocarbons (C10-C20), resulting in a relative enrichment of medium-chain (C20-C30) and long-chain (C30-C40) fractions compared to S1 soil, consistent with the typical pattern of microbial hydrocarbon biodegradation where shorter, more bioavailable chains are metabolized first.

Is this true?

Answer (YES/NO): NO